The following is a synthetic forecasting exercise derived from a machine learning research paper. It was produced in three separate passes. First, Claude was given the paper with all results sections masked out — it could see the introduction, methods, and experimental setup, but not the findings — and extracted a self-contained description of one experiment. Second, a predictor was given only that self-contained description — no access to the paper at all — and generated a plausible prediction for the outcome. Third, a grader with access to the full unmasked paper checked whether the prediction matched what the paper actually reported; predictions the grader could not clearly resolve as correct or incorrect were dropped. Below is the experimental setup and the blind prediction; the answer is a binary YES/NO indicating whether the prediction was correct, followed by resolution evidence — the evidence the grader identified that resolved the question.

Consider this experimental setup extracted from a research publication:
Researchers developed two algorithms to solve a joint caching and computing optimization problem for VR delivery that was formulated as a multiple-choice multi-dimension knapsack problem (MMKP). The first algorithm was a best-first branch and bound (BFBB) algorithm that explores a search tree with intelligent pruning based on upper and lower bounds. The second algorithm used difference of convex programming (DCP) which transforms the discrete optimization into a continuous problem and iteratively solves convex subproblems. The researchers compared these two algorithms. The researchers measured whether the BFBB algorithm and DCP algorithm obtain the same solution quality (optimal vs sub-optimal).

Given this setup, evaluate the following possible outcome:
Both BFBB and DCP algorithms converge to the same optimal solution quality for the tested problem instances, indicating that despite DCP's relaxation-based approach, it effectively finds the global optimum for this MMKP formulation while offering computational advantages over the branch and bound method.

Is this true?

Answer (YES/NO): NO